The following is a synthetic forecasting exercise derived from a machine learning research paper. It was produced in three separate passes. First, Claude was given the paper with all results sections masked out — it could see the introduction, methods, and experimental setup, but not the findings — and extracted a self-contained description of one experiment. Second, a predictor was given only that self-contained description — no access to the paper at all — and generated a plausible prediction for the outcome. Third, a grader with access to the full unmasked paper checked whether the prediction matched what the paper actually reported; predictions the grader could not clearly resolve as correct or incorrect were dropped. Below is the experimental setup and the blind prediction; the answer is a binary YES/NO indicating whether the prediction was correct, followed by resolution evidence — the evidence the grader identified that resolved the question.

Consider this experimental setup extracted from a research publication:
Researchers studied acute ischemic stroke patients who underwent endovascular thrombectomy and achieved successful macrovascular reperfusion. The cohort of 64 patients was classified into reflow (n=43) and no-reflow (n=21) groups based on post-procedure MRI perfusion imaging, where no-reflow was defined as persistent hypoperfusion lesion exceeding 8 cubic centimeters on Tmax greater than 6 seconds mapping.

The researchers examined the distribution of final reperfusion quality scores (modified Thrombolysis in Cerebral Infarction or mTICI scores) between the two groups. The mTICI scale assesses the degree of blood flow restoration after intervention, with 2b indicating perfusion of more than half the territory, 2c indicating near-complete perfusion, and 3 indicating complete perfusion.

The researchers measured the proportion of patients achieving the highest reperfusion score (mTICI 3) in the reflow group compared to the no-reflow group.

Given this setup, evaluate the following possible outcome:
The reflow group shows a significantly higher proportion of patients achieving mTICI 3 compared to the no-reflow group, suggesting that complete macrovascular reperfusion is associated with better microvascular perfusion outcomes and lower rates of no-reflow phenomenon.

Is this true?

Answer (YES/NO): NO